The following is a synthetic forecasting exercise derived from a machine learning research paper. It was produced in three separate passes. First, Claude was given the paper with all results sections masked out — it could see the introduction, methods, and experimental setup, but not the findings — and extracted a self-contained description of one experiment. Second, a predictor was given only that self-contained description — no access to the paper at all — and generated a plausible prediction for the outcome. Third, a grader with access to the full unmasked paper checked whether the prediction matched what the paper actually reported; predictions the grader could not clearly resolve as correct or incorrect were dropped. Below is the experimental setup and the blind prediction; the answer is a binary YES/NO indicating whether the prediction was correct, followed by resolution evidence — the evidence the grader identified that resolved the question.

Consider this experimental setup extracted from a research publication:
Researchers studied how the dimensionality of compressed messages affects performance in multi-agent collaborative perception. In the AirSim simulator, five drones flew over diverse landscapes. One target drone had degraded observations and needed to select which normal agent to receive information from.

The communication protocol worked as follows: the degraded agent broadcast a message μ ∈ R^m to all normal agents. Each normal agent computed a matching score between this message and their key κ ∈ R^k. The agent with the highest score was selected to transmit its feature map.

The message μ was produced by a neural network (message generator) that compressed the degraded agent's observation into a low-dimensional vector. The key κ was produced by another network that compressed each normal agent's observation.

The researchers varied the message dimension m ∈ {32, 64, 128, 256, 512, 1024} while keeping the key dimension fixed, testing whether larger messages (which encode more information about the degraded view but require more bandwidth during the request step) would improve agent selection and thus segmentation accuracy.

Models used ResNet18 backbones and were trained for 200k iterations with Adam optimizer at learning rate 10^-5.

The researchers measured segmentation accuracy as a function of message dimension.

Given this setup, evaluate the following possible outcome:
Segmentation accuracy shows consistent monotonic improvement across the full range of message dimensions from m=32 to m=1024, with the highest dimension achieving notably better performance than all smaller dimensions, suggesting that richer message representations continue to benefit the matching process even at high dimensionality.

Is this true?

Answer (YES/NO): NO